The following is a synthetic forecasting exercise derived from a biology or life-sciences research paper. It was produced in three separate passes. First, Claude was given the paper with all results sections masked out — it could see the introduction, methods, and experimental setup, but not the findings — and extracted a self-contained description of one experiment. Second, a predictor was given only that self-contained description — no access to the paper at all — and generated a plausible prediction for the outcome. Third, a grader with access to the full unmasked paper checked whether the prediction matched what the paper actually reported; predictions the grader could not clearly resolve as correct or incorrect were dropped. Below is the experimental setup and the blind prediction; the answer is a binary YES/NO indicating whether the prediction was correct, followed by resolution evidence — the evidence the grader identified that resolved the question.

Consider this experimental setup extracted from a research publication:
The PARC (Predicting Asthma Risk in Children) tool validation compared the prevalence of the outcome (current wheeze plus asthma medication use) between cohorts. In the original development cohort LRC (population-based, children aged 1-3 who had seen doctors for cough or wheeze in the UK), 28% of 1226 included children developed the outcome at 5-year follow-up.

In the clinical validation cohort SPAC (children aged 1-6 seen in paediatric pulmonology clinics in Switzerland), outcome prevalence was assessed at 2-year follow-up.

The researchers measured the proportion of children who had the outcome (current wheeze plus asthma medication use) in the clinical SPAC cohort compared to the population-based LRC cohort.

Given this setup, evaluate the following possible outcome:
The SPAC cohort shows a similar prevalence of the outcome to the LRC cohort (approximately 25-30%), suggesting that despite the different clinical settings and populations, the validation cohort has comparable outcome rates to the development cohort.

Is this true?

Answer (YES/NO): NO